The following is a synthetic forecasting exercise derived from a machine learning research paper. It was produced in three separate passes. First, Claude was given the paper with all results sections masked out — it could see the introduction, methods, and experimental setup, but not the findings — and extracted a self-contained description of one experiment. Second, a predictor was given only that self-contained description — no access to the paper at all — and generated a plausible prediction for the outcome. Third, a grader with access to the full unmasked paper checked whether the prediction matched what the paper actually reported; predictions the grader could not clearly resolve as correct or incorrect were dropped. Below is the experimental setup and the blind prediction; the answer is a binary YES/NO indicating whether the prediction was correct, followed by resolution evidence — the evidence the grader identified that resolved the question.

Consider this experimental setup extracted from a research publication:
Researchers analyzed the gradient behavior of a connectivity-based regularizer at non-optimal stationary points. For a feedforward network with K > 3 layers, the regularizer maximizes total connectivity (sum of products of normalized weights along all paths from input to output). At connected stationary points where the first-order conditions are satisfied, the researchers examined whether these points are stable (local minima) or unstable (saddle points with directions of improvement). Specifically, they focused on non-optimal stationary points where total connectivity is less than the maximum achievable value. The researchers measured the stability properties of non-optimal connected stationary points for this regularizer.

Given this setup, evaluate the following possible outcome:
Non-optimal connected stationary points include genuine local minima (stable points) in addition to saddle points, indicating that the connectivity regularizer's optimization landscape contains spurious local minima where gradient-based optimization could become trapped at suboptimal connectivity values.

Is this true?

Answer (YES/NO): NO